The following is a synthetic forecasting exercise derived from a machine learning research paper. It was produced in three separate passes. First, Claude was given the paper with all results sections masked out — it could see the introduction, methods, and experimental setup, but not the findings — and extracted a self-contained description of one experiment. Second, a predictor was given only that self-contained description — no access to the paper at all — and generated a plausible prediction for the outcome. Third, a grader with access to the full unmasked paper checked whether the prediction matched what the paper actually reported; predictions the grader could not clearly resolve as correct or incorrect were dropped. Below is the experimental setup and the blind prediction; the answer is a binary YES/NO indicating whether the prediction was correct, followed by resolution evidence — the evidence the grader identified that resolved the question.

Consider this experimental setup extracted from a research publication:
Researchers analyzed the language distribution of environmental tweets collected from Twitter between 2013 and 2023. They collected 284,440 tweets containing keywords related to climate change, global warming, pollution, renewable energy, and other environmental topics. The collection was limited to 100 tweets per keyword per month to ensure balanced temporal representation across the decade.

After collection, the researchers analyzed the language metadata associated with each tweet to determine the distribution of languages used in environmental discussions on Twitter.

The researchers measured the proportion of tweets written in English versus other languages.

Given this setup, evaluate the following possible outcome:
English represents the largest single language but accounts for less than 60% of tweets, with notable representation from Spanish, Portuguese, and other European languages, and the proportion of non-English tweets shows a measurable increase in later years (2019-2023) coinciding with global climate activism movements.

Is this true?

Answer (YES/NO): NO